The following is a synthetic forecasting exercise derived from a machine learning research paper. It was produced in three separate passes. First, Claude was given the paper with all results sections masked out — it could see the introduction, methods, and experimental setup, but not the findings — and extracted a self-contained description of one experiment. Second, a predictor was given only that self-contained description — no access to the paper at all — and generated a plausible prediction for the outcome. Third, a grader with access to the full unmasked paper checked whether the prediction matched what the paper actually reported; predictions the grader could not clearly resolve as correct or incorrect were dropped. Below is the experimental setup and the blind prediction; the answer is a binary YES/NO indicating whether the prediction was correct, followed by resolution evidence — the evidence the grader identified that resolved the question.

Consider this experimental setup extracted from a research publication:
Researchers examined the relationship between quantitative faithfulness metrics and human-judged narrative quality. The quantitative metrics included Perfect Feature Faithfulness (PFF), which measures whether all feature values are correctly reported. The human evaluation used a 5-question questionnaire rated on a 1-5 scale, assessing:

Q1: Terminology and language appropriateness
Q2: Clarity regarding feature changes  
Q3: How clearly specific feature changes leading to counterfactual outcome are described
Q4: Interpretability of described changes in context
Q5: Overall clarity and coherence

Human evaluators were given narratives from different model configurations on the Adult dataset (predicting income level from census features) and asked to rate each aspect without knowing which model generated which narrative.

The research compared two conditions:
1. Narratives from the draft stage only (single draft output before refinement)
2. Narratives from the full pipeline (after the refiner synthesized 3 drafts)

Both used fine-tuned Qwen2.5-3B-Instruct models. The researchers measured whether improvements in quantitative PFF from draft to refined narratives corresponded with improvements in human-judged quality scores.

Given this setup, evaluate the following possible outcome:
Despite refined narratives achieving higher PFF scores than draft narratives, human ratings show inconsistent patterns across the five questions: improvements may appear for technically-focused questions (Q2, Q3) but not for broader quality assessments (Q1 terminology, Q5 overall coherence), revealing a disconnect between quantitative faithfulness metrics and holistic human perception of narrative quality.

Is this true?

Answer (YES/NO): NO